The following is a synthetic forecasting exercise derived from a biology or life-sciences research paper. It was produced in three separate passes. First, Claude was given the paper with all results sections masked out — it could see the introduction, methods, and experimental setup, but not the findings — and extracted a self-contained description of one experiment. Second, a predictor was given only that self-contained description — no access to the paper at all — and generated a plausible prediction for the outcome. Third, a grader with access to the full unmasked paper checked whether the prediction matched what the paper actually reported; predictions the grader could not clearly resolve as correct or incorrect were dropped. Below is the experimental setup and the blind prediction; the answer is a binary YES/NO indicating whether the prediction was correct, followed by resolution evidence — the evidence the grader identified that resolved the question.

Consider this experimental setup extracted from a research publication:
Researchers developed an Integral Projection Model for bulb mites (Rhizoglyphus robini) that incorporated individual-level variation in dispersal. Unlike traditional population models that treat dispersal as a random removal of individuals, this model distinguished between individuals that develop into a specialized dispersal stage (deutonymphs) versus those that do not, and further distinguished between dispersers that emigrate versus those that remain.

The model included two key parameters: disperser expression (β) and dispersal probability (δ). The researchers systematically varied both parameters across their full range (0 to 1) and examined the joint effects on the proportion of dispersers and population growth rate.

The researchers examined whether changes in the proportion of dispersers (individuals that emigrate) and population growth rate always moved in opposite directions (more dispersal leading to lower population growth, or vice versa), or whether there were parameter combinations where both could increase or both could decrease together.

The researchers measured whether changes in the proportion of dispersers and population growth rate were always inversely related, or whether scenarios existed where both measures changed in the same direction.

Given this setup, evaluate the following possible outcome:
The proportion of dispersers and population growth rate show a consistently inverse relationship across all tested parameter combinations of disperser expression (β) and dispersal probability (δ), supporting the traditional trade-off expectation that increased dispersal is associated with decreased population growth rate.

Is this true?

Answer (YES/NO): NO